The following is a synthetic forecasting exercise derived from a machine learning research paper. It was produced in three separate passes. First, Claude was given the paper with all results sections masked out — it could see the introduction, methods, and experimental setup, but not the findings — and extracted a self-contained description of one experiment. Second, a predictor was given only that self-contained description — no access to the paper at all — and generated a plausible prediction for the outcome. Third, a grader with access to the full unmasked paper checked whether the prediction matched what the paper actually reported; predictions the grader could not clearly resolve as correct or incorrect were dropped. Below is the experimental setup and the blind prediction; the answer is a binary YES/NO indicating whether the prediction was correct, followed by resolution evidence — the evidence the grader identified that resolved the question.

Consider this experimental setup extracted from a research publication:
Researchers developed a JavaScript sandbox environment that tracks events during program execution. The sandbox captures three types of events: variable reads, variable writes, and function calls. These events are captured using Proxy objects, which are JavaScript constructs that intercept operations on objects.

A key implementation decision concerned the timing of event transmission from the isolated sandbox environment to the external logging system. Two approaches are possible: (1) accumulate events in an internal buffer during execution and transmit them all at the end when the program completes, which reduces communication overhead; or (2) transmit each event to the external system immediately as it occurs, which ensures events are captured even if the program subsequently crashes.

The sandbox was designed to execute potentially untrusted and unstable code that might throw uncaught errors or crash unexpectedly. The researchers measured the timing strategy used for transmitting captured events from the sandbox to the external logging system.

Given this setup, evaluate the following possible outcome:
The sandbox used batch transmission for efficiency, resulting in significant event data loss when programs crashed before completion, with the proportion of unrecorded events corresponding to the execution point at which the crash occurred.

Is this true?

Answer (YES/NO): NO